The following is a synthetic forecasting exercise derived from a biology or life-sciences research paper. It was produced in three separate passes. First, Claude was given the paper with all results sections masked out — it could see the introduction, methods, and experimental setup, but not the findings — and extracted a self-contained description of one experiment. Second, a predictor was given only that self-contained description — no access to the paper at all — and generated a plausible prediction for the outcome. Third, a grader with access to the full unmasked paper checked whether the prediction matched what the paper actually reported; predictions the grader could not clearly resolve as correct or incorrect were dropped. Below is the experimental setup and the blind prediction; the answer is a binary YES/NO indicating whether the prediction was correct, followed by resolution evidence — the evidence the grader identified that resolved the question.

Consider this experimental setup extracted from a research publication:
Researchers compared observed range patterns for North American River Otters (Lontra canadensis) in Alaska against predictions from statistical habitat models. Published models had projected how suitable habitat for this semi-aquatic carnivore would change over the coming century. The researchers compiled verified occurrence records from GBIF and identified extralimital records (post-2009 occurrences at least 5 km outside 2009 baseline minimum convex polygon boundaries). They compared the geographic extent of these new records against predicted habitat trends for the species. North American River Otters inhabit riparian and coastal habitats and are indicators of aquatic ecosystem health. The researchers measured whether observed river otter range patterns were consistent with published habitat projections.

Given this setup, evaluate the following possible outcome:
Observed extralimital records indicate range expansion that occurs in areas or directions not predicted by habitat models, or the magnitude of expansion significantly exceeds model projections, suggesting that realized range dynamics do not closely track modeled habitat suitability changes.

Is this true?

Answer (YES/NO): YES